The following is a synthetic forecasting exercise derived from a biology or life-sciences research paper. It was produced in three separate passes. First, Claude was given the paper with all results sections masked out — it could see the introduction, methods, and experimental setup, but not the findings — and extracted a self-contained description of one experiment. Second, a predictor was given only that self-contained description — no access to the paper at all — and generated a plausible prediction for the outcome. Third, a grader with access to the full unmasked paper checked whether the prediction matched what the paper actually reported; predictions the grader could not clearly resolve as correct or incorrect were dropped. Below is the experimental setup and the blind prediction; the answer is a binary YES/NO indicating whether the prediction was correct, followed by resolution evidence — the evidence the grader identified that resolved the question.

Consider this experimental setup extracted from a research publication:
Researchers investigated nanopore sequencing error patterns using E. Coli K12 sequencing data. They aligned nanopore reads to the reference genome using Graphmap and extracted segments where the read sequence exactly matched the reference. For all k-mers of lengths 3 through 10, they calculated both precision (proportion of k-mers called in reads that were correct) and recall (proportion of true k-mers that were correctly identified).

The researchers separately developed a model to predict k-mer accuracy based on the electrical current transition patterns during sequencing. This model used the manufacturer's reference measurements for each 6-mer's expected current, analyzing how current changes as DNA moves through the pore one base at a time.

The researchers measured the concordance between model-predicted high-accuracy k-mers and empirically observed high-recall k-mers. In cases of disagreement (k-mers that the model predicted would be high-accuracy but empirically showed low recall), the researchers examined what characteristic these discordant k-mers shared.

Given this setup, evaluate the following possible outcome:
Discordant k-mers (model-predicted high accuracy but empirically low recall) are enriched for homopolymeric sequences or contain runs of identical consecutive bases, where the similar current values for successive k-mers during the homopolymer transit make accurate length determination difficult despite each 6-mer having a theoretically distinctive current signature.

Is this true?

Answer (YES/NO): NO